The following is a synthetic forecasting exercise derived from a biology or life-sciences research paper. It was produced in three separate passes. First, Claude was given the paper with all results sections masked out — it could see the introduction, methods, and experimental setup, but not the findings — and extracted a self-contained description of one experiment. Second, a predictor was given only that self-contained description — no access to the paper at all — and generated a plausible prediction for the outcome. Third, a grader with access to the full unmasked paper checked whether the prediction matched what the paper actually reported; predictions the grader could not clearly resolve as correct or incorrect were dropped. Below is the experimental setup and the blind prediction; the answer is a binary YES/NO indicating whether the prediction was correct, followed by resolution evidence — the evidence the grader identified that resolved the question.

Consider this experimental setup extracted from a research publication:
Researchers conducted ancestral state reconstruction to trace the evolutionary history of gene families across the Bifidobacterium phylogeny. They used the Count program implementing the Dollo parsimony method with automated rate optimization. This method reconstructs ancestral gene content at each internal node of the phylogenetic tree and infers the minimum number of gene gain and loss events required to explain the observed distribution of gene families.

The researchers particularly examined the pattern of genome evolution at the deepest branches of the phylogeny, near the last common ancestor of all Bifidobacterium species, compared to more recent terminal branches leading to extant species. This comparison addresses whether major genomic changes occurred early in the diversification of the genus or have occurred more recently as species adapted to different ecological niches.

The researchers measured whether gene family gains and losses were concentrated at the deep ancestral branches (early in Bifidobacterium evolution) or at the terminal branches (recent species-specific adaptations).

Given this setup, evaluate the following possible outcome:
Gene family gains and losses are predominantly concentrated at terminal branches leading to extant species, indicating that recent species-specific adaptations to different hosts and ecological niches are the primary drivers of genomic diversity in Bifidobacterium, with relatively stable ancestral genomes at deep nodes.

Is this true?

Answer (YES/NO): YES